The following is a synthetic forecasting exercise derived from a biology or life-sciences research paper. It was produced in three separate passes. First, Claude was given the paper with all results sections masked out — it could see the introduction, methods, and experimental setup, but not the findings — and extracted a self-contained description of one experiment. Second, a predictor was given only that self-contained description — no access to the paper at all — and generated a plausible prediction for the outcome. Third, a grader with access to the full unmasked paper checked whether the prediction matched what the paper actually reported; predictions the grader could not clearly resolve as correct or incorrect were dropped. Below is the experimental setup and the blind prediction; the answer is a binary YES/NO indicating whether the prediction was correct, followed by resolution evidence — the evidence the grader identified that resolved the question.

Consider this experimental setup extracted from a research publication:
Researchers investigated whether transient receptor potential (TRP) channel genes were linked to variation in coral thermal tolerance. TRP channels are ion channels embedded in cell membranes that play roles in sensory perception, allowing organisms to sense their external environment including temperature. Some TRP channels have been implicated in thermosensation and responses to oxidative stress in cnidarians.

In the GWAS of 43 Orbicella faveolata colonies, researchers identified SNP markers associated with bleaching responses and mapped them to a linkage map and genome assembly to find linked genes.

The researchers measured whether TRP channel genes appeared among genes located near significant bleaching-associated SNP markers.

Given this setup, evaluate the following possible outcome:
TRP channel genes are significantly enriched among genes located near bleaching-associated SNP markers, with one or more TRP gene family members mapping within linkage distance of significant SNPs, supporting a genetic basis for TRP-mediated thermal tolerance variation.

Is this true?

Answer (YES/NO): NO